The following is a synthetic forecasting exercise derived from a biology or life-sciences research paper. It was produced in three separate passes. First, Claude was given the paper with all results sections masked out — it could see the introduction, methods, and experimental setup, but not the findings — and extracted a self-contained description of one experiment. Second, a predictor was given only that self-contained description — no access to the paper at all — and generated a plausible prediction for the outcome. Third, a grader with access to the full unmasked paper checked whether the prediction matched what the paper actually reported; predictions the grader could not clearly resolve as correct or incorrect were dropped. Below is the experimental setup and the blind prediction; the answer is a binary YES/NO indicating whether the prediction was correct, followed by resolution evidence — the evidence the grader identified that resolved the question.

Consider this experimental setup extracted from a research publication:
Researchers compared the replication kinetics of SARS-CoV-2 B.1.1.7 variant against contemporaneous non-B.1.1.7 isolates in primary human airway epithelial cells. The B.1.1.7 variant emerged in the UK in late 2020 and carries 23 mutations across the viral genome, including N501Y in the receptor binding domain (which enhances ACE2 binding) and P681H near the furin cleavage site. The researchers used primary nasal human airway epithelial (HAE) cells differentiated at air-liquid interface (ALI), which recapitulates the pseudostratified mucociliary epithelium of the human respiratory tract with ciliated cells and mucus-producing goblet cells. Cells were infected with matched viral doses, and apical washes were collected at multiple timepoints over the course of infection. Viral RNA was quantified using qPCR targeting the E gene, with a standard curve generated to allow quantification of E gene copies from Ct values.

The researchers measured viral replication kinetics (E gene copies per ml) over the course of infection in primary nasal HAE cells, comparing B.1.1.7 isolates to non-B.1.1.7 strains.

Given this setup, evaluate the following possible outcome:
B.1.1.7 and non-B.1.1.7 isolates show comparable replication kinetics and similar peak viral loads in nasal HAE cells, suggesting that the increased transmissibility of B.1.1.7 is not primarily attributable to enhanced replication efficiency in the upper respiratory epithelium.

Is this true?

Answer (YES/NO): YES